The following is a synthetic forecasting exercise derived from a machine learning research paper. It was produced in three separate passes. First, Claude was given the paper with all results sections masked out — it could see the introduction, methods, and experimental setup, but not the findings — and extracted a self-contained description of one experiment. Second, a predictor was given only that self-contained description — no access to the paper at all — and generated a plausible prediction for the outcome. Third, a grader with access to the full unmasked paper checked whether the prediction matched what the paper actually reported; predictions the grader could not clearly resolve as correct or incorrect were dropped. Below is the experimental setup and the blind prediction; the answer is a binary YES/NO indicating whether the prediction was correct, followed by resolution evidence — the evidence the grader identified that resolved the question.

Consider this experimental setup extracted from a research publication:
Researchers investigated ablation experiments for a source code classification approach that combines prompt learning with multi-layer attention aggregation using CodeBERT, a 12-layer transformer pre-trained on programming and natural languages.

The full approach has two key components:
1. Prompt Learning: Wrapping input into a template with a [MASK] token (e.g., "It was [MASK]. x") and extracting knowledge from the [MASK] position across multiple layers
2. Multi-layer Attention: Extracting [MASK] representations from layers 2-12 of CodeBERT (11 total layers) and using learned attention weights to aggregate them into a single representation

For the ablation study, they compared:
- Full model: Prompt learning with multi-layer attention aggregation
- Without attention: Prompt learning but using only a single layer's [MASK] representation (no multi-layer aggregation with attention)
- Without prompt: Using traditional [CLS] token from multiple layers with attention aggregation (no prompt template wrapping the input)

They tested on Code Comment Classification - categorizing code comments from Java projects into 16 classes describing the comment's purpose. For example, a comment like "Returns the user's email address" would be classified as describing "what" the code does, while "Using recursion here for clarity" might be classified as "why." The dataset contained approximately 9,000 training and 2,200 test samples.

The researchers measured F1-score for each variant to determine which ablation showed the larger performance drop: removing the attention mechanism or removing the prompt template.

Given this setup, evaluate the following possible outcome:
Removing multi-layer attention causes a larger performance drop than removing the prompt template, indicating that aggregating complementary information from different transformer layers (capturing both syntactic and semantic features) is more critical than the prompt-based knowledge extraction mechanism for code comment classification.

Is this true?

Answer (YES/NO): NO